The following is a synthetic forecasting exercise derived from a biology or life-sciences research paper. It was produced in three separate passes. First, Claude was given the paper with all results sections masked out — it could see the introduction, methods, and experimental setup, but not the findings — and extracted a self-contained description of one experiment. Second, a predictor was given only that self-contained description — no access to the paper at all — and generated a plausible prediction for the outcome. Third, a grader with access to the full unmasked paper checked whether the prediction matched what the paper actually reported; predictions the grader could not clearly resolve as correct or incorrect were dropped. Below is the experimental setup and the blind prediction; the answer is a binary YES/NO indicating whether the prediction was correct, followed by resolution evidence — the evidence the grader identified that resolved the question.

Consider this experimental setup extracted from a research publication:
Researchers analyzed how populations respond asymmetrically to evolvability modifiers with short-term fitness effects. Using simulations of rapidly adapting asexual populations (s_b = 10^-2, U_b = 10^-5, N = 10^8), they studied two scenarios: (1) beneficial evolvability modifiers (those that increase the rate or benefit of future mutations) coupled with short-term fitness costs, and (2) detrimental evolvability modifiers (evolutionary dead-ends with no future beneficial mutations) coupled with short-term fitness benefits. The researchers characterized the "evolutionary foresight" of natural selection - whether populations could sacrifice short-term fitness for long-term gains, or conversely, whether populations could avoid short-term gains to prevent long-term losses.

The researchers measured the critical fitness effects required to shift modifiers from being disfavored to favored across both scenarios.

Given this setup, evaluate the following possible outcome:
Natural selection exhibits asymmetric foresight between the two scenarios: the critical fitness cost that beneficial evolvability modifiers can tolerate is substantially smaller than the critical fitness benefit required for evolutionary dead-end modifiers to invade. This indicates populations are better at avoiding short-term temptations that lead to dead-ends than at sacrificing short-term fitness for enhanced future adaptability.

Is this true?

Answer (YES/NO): NO